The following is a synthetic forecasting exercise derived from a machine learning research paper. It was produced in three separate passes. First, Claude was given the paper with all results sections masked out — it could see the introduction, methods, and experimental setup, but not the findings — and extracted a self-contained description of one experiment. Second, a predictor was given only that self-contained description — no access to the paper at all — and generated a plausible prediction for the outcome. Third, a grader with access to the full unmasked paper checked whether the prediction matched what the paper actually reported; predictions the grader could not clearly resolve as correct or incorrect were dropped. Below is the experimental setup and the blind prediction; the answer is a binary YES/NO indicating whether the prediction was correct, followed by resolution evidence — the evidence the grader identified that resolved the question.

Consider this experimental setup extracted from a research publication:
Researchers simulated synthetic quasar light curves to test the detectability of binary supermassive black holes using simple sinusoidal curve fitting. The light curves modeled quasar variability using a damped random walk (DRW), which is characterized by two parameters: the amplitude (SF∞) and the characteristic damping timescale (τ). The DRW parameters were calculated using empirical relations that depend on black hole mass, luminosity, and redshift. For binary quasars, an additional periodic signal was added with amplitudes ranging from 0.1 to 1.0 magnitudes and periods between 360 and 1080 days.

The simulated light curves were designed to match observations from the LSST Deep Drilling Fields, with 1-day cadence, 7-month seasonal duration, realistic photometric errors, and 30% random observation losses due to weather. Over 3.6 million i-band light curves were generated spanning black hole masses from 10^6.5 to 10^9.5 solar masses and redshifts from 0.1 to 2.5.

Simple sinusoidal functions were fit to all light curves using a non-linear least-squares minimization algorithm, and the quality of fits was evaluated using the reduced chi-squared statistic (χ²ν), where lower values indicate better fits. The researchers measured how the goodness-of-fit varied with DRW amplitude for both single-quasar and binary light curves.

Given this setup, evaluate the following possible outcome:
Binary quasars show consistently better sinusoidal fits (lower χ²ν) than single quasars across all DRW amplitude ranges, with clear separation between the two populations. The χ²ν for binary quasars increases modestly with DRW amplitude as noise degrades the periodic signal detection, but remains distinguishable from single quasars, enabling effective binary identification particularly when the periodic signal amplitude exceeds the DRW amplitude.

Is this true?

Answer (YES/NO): NO